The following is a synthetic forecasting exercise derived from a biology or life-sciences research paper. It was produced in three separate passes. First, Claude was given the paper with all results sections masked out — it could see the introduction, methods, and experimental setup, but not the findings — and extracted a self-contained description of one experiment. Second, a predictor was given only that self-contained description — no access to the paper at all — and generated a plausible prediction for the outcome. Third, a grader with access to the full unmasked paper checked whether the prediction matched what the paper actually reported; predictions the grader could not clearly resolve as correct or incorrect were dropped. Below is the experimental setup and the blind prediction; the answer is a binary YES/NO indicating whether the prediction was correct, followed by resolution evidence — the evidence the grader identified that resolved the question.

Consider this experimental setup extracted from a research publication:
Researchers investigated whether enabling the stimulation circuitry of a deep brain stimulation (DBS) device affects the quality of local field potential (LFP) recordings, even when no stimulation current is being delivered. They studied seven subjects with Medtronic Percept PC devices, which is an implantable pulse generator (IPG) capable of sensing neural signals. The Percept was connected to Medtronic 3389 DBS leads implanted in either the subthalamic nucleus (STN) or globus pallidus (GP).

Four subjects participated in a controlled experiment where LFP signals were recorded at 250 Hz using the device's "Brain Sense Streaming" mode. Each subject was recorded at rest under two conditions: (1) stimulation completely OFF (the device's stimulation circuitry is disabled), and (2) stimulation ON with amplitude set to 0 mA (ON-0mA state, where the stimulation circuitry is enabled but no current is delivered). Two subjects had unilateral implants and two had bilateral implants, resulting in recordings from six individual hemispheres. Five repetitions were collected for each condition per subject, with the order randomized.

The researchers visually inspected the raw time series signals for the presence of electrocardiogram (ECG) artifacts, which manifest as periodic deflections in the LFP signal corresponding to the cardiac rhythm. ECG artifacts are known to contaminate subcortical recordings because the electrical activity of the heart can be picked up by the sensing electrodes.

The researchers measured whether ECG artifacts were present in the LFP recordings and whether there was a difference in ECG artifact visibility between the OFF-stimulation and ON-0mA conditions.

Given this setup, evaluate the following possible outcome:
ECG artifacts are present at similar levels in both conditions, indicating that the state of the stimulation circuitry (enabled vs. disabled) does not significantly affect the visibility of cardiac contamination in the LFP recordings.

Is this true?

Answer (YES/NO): NO